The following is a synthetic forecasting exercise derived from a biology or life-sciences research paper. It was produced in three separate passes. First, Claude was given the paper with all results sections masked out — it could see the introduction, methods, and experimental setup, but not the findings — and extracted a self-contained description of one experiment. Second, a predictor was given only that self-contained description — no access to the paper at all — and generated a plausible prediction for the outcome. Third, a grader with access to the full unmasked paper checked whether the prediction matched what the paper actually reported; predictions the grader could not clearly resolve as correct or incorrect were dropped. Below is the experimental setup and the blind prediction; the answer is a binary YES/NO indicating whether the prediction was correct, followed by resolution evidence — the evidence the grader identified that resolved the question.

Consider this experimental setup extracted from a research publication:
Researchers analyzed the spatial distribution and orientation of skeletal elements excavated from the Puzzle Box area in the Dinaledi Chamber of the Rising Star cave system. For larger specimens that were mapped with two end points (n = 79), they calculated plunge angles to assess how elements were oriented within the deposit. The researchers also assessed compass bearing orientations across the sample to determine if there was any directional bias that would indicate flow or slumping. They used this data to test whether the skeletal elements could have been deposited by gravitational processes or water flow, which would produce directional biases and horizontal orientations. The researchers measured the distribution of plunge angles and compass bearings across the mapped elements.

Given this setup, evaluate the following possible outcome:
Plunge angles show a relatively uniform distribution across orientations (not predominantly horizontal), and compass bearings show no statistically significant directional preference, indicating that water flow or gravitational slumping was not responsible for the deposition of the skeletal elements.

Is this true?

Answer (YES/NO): NO